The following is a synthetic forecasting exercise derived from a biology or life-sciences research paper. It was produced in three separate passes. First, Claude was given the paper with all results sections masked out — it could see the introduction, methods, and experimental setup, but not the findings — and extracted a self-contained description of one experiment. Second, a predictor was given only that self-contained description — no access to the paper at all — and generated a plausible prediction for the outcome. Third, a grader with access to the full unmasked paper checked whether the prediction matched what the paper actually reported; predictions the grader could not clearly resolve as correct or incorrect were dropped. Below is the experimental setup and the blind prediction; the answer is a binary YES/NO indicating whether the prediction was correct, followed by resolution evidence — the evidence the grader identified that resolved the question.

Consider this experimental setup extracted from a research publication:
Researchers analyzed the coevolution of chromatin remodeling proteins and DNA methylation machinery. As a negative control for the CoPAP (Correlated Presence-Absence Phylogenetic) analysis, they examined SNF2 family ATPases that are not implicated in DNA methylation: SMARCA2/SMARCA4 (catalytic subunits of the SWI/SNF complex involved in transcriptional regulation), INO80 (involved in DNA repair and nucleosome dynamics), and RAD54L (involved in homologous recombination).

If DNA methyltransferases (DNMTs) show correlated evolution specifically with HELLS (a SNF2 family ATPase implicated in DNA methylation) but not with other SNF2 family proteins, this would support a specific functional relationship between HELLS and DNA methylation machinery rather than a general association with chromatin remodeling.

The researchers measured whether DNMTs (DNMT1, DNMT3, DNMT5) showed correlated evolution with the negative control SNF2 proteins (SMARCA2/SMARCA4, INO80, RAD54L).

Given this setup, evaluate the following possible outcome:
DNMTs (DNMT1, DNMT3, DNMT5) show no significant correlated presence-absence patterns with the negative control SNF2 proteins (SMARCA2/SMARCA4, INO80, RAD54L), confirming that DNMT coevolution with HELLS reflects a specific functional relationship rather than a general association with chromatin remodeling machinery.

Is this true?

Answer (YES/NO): YES